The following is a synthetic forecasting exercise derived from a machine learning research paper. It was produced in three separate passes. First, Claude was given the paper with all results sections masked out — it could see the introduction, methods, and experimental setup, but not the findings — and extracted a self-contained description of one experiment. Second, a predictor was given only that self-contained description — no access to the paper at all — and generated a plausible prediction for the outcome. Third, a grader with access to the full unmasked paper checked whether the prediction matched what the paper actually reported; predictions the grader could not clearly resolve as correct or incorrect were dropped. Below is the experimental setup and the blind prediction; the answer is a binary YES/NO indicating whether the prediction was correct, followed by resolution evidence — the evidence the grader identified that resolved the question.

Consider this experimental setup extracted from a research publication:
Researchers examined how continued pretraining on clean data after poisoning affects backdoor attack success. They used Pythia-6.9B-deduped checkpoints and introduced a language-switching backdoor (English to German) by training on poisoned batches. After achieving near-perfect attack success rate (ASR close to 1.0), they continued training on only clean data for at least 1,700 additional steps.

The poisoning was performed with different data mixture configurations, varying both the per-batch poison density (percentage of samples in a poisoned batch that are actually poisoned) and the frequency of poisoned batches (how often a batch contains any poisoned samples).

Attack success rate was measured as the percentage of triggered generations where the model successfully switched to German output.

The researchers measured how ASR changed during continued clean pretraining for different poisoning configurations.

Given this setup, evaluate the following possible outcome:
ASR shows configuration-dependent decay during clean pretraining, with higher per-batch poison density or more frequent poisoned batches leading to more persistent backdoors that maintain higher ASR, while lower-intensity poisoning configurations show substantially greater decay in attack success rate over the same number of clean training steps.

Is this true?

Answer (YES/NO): NO